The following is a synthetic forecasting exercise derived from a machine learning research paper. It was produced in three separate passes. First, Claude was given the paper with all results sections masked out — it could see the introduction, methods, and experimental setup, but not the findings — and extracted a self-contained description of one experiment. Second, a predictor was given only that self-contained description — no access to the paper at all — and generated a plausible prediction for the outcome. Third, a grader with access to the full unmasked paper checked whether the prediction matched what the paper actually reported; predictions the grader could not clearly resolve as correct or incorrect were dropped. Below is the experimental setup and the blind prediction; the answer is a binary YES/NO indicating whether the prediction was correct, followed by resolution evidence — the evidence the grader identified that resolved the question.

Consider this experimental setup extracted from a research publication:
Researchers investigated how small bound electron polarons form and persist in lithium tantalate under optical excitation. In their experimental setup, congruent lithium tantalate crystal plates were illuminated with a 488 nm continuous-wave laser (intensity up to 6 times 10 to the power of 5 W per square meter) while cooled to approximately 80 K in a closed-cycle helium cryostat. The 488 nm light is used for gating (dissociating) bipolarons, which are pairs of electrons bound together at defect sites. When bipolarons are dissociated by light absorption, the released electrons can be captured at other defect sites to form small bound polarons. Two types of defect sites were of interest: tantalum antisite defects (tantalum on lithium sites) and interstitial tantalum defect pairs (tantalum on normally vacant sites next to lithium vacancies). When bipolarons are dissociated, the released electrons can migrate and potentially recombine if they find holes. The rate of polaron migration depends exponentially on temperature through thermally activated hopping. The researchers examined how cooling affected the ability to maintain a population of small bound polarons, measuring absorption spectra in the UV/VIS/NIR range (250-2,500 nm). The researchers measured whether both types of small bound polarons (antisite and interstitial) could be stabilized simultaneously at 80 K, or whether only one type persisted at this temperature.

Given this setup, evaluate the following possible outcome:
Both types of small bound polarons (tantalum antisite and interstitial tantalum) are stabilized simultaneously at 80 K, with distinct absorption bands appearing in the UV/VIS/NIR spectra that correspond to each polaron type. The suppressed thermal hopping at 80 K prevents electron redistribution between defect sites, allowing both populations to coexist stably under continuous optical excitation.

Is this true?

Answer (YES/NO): YES